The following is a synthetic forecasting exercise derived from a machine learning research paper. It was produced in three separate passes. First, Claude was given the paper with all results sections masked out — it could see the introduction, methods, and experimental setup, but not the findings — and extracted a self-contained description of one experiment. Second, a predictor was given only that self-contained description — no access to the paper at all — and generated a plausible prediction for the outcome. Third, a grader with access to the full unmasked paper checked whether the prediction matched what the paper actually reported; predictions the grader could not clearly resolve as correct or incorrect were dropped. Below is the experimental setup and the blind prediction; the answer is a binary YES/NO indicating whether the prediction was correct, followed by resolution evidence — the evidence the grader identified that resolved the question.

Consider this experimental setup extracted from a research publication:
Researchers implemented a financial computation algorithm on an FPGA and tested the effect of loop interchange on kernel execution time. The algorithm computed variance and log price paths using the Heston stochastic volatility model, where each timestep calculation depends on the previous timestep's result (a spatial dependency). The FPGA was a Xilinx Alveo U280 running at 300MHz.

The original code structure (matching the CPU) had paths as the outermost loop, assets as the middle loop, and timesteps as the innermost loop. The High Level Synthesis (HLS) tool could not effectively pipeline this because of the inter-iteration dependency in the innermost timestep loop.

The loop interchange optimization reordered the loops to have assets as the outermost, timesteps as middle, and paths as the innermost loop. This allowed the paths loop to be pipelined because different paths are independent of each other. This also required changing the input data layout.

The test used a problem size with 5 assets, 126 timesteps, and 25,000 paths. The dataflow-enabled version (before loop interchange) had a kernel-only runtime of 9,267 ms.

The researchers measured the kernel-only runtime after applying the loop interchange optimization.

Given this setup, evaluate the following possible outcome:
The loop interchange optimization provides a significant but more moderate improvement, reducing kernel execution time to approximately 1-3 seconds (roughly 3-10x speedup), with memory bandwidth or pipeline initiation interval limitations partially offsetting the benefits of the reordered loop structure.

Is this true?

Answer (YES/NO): NO